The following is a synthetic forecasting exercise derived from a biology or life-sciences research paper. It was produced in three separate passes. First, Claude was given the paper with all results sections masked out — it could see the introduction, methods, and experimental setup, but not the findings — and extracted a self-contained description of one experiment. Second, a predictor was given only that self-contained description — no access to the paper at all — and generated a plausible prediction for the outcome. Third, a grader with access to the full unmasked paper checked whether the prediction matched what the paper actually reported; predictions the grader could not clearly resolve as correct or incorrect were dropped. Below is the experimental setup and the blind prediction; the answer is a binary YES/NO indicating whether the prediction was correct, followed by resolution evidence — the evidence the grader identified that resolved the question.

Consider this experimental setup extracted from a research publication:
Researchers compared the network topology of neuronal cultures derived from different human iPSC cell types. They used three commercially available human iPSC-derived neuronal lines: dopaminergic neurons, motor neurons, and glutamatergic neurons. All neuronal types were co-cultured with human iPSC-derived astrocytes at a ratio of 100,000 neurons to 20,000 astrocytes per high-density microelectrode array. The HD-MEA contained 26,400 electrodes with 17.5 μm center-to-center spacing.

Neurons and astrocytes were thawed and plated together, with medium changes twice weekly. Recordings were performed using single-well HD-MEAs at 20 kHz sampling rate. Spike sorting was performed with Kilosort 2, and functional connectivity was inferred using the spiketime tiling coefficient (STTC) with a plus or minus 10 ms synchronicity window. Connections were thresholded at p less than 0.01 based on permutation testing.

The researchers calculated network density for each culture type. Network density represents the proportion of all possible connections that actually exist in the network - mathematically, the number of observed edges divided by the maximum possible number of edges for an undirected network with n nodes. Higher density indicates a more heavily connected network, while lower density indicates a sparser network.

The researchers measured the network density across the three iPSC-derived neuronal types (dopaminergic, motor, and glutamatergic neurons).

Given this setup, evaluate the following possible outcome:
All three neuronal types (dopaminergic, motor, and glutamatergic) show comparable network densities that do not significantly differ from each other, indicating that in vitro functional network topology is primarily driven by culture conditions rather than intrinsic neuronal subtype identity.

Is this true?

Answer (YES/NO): NO